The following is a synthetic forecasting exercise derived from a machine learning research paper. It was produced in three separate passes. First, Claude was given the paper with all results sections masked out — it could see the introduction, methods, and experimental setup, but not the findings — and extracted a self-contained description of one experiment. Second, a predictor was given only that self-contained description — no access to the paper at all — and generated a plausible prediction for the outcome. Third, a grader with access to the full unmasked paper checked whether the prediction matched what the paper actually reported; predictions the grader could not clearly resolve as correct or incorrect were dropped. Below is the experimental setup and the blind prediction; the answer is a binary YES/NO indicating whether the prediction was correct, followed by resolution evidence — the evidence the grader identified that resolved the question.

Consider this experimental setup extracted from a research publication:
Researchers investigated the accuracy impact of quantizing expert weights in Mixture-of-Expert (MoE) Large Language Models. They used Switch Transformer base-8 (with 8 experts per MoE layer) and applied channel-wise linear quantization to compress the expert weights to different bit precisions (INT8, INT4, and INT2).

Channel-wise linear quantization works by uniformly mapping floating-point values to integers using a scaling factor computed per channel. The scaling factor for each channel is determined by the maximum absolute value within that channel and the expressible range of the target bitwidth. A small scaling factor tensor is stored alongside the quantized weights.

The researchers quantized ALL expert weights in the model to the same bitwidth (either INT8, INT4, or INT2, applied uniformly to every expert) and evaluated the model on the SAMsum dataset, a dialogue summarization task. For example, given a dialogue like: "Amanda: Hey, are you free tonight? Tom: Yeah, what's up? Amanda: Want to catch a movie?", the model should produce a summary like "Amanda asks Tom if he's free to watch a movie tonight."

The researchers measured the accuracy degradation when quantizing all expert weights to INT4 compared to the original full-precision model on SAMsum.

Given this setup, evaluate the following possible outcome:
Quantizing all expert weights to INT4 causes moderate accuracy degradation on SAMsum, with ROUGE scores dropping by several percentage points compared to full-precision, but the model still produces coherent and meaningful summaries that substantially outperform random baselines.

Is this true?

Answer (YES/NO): NO